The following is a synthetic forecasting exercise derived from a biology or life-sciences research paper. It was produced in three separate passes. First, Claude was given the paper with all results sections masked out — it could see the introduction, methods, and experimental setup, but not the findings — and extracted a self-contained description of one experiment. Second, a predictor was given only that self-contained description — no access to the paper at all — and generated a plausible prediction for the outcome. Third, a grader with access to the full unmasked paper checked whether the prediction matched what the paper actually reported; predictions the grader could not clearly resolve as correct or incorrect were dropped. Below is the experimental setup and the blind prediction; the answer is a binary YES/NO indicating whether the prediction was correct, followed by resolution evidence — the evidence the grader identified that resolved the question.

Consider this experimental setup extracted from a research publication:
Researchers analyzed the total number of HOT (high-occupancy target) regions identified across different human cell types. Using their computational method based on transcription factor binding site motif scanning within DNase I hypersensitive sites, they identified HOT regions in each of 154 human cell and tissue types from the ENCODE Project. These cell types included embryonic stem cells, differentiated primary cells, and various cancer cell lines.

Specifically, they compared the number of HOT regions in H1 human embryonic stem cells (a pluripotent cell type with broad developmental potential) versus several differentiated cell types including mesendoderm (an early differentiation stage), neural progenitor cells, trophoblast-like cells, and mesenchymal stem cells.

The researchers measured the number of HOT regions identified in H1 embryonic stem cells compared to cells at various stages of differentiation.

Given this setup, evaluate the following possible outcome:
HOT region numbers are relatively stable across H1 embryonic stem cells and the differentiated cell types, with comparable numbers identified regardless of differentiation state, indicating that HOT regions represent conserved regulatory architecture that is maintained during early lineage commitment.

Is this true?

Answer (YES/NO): NO